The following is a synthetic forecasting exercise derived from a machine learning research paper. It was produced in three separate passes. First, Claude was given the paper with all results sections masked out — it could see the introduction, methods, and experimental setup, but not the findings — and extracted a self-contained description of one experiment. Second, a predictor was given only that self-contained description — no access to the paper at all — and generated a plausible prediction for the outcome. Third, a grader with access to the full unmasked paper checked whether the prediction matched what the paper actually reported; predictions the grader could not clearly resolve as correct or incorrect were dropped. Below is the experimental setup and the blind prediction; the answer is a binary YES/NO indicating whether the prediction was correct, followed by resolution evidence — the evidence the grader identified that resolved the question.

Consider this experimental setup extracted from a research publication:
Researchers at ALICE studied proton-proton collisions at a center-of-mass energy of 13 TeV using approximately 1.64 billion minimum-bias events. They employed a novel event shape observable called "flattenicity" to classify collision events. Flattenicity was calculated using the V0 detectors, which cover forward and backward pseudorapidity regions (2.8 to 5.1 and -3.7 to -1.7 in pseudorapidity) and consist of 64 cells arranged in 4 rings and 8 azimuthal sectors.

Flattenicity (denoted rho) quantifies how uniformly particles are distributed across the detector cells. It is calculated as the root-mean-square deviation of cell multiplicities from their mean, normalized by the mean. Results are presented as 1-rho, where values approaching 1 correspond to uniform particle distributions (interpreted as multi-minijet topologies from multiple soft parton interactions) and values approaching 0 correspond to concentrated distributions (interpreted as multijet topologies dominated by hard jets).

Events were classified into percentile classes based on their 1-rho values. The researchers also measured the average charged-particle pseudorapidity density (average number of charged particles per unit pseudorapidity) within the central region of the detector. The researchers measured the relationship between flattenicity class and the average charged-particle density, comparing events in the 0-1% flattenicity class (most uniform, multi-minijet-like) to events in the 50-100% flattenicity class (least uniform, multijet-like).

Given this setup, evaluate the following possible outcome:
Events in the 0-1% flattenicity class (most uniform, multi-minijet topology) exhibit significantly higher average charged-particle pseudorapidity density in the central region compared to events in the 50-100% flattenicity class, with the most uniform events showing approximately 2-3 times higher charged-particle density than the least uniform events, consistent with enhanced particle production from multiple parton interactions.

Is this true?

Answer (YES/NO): NO